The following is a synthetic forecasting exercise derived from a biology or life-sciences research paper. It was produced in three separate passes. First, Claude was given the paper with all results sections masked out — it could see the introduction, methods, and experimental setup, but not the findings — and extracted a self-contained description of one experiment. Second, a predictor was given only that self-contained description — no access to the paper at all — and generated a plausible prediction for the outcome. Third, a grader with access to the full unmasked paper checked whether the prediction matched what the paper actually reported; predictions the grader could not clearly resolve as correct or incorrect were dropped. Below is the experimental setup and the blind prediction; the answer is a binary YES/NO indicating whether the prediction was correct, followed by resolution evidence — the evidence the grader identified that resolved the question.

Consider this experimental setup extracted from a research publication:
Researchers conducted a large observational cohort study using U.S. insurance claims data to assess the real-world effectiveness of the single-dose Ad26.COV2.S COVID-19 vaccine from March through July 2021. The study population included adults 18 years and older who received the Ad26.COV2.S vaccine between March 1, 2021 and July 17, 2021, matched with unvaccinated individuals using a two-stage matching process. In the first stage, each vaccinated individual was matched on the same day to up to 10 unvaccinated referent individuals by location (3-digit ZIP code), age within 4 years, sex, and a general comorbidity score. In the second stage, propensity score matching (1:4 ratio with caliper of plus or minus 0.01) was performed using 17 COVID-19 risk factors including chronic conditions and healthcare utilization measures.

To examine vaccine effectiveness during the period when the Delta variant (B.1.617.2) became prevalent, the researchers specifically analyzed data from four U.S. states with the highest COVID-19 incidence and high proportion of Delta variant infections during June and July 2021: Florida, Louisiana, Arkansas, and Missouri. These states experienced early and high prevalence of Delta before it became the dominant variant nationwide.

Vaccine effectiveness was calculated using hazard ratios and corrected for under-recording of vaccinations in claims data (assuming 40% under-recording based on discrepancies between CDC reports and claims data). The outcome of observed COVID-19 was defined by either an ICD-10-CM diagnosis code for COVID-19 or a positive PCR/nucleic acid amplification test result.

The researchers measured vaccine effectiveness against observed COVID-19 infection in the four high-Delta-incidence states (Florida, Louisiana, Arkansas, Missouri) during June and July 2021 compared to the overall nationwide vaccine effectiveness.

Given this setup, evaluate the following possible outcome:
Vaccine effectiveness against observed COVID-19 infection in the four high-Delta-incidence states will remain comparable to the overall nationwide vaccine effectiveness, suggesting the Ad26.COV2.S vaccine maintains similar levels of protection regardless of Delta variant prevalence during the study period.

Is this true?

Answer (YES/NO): YES